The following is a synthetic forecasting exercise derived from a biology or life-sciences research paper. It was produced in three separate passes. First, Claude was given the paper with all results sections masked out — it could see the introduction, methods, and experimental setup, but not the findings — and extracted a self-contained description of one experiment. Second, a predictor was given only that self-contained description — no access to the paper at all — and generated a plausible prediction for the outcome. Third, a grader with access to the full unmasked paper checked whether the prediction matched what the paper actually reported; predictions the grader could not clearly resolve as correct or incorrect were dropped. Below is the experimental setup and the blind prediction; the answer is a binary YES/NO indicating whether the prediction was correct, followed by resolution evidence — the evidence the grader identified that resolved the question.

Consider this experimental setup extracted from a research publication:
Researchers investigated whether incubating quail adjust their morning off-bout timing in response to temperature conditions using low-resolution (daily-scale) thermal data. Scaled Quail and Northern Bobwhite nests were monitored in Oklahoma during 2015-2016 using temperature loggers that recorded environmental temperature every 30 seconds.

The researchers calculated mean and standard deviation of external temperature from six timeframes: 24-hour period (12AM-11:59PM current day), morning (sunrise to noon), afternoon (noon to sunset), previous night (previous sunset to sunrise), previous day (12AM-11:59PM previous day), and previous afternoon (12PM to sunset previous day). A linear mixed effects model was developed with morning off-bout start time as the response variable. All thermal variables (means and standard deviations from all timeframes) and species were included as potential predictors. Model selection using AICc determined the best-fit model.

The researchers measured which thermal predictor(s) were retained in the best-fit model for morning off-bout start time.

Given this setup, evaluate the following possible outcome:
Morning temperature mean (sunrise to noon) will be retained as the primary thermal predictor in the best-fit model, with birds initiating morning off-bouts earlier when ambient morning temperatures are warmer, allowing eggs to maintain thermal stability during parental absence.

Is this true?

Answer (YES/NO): NO